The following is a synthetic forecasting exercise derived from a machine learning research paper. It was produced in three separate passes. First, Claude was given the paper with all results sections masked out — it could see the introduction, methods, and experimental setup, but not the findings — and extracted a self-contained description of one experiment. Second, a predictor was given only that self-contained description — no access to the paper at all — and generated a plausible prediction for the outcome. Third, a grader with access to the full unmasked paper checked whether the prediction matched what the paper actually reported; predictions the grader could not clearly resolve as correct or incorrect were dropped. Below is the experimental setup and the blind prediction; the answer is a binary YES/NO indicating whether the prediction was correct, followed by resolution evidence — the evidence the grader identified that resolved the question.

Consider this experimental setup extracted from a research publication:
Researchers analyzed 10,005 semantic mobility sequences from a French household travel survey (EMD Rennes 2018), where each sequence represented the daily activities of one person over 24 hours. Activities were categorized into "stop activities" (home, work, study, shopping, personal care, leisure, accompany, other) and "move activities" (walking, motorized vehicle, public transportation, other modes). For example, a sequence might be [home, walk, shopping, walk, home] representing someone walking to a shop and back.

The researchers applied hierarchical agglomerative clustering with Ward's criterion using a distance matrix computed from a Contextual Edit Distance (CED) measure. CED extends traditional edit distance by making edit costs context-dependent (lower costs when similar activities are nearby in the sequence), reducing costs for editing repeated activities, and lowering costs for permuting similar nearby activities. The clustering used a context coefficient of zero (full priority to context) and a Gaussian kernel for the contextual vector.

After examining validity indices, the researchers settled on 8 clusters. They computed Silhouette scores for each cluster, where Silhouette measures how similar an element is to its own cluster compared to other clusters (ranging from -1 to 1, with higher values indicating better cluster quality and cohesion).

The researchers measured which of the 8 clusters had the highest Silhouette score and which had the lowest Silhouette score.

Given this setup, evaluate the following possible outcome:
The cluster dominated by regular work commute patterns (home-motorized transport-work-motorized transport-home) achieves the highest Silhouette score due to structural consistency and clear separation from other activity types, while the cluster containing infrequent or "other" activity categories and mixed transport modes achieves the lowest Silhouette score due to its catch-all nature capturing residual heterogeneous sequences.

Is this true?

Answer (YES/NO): NO